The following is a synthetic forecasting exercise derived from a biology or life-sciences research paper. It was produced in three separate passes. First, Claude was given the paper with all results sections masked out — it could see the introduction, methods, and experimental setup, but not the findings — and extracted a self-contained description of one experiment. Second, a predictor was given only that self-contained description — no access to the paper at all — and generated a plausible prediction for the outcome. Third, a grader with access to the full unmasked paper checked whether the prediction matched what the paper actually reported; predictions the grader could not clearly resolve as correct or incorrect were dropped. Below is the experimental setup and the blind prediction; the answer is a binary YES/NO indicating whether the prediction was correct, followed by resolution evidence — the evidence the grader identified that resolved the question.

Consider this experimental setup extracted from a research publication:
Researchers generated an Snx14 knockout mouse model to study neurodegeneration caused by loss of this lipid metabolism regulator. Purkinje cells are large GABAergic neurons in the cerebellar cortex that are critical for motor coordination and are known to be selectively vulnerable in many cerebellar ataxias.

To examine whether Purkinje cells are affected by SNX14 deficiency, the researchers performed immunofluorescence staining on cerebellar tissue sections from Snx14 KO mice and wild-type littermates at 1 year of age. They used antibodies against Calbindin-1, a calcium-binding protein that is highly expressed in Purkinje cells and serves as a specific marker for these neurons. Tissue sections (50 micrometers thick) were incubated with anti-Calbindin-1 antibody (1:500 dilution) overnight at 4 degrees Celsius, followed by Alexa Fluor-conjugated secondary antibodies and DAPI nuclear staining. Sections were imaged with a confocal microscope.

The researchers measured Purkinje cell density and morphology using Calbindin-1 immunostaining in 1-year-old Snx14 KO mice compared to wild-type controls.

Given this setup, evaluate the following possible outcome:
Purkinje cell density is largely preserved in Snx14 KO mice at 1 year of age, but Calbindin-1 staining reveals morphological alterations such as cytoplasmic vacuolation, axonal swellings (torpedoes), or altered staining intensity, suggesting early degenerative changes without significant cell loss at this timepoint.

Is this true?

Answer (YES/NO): NO